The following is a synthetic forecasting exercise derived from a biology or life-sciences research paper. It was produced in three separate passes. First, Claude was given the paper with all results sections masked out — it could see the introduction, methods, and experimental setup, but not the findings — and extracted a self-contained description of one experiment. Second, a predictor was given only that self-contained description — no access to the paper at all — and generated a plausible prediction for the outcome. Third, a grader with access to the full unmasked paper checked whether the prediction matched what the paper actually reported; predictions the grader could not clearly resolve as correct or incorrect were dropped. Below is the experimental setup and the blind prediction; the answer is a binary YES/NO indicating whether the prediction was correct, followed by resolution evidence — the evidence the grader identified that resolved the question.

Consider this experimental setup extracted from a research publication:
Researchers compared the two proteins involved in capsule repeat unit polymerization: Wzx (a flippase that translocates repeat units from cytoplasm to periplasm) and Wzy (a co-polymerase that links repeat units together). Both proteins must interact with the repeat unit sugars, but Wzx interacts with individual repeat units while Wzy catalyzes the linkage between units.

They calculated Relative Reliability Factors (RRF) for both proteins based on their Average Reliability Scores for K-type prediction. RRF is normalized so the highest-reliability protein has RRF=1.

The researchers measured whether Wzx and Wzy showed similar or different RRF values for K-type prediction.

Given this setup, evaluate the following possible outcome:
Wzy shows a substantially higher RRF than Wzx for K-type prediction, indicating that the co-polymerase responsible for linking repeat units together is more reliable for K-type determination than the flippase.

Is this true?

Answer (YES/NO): NO